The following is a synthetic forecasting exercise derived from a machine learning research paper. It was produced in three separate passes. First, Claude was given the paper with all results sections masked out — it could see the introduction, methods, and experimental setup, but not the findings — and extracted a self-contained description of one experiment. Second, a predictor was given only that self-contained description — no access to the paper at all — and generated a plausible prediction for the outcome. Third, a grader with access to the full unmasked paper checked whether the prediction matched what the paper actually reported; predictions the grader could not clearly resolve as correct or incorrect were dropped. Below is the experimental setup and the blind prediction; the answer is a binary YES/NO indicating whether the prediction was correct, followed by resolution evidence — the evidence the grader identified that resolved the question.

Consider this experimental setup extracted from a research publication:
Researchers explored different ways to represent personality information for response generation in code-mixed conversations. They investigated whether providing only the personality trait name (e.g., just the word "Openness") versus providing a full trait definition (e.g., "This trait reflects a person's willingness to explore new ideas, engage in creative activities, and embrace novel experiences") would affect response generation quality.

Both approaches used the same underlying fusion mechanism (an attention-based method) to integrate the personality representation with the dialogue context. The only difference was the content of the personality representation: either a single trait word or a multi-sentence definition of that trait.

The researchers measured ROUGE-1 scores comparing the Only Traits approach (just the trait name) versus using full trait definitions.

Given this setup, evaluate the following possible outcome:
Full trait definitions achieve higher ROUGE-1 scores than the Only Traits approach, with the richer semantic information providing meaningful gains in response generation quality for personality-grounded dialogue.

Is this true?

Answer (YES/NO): YES